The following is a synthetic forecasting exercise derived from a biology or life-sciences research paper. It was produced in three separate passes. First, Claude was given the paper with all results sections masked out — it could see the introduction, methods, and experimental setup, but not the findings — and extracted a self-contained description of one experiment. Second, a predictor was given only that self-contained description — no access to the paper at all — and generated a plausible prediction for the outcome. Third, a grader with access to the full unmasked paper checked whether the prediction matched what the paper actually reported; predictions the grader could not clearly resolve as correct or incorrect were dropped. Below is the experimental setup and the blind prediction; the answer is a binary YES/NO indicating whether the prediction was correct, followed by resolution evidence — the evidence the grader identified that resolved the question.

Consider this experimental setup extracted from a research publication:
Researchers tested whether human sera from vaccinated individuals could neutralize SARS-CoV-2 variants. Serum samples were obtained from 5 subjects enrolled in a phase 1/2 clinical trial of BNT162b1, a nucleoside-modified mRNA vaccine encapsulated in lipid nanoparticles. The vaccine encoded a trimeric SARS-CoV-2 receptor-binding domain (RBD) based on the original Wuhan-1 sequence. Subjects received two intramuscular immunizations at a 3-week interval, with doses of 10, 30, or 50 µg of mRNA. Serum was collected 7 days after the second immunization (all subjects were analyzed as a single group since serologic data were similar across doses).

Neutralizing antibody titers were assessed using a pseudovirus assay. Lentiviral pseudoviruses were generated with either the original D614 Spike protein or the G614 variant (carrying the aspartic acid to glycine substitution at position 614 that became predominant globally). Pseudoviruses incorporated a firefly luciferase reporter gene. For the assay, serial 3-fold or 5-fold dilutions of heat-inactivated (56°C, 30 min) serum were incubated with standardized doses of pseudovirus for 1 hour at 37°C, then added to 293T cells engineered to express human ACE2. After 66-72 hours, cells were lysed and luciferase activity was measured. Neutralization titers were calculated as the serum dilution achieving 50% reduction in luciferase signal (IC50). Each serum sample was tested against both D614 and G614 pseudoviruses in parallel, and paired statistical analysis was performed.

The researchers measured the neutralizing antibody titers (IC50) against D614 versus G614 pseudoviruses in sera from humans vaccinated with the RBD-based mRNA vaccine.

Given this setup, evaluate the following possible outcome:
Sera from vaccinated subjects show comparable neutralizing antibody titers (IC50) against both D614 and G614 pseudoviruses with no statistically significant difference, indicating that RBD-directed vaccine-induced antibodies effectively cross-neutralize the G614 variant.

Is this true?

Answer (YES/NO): NO